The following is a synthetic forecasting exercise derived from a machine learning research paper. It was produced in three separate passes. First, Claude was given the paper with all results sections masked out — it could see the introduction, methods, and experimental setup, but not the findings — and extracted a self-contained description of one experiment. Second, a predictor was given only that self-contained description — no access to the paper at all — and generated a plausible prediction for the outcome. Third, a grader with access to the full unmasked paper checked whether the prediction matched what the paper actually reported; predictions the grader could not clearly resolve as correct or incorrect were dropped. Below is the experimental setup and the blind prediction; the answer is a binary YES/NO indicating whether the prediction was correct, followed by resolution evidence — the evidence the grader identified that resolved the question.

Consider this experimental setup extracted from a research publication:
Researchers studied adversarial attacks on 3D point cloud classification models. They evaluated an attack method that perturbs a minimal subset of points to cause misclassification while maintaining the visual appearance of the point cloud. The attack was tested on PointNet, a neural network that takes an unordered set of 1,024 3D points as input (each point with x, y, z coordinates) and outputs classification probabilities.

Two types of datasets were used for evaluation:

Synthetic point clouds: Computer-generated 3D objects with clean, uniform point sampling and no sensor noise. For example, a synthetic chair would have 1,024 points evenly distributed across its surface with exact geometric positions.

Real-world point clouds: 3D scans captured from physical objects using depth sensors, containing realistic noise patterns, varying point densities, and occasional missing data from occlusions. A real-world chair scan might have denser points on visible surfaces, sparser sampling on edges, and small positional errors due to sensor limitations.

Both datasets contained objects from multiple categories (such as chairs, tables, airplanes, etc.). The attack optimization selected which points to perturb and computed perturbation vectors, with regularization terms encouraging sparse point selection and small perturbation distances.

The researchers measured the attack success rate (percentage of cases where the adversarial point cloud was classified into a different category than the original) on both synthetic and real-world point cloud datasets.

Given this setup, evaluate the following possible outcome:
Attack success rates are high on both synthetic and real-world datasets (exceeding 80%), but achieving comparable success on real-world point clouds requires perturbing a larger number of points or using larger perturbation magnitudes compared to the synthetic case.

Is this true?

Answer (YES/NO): NO